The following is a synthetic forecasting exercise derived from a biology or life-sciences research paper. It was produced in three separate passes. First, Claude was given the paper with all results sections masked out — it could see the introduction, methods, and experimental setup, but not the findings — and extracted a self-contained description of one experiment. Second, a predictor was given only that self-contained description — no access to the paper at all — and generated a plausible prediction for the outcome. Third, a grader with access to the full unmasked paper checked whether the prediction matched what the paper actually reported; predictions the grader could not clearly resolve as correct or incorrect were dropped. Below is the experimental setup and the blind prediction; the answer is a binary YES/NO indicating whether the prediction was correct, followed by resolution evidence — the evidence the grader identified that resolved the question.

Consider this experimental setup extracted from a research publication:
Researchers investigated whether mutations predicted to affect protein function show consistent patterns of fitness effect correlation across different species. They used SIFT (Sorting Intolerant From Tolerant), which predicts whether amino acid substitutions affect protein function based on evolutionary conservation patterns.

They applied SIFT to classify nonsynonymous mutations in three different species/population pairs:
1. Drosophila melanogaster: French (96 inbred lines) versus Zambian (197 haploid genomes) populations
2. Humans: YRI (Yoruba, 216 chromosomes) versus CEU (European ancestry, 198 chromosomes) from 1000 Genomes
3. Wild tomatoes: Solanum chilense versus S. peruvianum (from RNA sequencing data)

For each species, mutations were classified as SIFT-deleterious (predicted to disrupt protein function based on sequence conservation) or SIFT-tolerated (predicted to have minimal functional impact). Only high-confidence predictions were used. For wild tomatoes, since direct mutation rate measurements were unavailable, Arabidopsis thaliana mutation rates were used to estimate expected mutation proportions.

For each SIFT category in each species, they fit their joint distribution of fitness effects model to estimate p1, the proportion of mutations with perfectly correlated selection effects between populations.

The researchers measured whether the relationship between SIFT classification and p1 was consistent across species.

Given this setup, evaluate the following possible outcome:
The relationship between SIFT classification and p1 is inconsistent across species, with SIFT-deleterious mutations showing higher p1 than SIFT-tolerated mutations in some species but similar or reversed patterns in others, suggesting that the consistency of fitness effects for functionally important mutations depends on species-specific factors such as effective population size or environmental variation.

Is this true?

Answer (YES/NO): NO